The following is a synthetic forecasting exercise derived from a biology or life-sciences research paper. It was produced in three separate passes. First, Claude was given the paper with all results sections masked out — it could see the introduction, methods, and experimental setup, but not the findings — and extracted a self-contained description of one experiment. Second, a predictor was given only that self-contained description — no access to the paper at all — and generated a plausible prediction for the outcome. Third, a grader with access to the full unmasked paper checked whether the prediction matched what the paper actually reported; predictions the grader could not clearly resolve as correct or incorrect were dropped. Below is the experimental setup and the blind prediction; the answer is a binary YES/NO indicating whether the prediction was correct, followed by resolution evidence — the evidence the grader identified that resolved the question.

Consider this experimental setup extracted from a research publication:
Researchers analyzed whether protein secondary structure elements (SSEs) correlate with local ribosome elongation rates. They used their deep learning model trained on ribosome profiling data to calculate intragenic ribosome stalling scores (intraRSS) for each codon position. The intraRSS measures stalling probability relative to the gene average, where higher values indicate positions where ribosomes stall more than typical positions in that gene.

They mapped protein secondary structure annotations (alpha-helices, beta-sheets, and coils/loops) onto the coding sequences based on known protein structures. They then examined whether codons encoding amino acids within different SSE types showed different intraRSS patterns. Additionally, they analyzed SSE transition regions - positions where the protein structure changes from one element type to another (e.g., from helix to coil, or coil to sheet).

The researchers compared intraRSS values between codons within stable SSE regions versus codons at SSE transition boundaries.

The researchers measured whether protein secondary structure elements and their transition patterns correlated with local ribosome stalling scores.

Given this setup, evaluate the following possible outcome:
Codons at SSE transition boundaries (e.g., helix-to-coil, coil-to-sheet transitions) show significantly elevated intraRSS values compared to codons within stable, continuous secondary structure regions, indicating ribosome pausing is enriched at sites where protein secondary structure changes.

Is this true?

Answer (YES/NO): YES